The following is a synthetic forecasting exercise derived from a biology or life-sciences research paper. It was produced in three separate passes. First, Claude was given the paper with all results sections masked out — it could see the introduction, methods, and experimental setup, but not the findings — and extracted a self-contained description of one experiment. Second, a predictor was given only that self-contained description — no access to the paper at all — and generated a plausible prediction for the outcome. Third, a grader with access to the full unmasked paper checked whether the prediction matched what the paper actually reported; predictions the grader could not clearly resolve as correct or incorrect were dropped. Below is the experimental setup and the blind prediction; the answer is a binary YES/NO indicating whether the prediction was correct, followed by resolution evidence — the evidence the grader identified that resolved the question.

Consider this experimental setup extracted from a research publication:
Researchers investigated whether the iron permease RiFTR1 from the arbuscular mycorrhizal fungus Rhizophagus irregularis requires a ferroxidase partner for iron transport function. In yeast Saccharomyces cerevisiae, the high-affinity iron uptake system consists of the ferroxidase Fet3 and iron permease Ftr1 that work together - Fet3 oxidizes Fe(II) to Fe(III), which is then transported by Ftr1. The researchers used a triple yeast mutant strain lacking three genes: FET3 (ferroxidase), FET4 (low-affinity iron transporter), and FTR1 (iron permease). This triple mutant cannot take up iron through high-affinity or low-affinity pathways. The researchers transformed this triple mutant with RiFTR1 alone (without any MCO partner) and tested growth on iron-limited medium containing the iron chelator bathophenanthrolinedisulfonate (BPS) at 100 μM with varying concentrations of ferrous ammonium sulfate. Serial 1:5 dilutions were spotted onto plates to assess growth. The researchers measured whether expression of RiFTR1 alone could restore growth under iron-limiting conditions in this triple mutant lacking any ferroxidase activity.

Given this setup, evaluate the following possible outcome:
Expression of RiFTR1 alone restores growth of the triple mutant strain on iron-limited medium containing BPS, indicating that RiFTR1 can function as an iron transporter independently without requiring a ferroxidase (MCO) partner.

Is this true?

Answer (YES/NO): YES